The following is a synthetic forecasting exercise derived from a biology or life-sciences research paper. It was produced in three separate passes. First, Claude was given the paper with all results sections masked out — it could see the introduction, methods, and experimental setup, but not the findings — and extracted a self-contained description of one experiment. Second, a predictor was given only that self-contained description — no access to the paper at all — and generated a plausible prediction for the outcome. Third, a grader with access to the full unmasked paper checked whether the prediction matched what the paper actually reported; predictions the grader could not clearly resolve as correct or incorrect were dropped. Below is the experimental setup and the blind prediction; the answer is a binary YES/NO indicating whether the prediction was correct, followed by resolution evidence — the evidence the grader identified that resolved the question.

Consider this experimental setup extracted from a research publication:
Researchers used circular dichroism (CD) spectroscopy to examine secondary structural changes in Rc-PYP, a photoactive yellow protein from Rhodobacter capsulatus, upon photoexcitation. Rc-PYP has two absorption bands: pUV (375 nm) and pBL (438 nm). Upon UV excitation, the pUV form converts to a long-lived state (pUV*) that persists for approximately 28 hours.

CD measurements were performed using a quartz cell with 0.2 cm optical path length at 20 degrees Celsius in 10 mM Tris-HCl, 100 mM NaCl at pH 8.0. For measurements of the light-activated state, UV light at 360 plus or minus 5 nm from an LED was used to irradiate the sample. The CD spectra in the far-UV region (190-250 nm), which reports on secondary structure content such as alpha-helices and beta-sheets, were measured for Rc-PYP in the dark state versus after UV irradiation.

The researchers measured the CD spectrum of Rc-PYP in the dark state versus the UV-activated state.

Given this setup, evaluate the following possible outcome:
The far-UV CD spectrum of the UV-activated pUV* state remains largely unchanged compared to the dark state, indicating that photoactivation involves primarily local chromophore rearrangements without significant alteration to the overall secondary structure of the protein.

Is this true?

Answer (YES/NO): YES